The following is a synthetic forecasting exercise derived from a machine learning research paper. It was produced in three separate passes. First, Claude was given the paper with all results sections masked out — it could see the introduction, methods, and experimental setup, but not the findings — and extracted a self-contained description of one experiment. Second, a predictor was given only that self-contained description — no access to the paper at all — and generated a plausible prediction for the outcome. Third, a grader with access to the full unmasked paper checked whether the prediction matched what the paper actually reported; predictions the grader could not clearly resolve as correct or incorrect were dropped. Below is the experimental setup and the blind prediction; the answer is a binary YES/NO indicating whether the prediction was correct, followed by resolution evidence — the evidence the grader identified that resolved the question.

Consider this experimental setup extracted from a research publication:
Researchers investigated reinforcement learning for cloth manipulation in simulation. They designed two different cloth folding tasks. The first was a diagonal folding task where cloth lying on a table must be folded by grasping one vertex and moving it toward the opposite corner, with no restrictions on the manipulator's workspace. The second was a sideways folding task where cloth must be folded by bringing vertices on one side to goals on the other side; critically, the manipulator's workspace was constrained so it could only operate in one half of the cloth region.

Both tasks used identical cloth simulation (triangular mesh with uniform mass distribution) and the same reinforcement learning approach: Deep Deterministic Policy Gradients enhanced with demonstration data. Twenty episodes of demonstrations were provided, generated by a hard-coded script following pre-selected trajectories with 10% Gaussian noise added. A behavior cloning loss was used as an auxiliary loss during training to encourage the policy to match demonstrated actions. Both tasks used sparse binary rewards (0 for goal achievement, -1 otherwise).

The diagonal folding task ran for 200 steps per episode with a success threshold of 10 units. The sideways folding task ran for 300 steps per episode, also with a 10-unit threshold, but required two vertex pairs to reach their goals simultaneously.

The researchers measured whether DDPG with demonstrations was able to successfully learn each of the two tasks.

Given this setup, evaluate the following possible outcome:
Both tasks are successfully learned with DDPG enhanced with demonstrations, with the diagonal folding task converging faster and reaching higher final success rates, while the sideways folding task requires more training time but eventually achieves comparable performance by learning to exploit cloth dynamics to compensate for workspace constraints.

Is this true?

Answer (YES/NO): NO